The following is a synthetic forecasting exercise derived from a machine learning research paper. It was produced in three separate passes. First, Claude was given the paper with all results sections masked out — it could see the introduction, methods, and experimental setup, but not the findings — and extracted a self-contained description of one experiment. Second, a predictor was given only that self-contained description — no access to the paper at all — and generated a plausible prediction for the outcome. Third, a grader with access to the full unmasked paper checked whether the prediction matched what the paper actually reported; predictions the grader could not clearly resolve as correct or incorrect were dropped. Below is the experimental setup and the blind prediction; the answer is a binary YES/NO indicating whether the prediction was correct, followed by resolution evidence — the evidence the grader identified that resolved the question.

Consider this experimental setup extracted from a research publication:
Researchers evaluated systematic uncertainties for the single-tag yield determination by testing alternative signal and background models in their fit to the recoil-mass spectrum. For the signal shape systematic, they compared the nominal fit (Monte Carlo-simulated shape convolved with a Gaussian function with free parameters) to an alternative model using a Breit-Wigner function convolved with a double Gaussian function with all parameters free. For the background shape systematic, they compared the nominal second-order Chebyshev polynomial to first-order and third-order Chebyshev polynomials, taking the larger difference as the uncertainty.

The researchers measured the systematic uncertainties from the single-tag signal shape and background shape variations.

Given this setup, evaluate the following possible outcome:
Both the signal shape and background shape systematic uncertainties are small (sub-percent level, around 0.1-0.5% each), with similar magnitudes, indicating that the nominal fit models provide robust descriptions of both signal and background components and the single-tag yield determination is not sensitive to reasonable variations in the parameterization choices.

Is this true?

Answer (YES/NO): NO